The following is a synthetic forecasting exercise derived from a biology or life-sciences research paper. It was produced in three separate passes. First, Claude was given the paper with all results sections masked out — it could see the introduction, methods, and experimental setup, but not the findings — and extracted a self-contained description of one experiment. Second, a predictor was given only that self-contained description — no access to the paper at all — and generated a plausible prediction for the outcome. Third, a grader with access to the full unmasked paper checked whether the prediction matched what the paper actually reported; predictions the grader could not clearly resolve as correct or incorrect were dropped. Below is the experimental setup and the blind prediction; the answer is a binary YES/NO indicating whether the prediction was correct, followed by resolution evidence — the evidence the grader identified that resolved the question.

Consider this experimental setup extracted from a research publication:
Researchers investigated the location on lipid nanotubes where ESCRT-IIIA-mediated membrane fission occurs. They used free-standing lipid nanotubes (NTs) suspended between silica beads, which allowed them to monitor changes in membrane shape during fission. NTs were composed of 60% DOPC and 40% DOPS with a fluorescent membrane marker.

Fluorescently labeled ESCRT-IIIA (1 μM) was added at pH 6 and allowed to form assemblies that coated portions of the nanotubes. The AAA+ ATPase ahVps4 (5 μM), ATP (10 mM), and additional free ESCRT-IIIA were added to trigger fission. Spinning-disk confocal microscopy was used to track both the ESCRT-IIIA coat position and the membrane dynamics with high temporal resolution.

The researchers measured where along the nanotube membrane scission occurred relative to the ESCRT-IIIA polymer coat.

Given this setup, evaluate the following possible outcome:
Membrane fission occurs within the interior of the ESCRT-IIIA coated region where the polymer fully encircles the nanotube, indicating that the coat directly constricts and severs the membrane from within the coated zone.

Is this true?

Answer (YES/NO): NO